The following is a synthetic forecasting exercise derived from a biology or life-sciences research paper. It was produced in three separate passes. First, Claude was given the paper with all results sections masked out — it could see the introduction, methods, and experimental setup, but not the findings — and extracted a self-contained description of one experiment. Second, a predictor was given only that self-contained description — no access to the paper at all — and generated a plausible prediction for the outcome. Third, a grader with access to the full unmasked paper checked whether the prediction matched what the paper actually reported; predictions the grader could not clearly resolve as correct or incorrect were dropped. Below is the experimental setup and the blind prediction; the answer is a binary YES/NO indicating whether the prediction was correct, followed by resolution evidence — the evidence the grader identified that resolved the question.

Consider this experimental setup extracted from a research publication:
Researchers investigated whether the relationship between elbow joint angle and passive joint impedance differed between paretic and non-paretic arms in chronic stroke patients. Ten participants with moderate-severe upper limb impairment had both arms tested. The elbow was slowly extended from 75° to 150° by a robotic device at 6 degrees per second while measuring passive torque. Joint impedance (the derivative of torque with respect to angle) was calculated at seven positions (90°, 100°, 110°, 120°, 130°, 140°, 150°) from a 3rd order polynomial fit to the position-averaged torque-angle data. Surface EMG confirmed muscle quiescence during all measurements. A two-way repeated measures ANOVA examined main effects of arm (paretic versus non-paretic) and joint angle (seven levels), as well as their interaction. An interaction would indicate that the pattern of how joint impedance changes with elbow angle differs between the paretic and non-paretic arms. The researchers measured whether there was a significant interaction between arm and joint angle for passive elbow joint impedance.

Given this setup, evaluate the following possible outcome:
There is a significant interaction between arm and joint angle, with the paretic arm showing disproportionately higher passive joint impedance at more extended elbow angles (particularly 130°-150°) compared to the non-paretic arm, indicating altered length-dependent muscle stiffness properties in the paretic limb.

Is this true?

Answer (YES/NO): NO